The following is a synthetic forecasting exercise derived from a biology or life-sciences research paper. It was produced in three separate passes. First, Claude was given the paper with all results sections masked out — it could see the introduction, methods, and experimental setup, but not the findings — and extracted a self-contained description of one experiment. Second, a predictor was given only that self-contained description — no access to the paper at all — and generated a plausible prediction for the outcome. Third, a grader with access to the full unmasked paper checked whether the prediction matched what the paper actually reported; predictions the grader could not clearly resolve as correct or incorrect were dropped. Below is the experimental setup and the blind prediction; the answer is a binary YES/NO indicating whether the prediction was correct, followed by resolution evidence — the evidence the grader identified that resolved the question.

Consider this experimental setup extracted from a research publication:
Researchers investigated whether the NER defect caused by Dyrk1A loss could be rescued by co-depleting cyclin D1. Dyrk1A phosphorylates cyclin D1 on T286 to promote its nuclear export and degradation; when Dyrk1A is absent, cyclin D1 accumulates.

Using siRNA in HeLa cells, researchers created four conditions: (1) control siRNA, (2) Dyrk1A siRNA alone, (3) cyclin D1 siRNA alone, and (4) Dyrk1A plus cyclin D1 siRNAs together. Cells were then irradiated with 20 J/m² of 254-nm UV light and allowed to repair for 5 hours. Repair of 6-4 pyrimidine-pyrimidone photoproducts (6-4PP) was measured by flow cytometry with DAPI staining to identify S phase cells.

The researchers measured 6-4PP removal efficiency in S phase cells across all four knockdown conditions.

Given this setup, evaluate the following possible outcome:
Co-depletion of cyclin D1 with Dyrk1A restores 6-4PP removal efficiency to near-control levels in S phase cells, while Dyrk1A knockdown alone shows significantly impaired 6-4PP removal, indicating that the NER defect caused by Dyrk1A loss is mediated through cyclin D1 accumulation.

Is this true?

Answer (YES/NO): YES